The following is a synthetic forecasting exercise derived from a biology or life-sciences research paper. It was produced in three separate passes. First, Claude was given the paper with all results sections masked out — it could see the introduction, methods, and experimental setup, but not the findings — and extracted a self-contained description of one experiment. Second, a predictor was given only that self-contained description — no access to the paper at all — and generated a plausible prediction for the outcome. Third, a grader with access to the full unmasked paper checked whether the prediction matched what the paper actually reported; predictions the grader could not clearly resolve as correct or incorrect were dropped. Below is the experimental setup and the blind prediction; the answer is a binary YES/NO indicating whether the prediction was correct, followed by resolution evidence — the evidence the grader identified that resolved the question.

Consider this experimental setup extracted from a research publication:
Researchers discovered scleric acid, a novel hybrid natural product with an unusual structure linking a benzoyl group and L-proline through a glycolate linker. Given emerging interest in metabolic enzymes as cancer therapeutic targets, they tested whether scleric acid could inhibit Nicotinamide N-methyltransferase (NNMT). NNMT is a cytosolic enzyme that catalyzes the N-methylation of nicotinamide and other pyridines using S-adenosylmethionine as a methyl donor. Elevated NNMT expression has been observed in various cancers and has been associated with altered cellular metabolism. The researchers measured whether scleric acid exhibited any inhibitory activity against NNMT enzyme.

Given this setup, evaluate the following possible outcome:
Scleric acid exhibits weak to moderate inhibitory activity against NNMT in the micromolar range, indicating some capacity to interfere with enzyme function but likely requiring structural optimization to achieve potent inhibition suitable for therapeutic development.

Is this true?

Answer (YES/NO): YES